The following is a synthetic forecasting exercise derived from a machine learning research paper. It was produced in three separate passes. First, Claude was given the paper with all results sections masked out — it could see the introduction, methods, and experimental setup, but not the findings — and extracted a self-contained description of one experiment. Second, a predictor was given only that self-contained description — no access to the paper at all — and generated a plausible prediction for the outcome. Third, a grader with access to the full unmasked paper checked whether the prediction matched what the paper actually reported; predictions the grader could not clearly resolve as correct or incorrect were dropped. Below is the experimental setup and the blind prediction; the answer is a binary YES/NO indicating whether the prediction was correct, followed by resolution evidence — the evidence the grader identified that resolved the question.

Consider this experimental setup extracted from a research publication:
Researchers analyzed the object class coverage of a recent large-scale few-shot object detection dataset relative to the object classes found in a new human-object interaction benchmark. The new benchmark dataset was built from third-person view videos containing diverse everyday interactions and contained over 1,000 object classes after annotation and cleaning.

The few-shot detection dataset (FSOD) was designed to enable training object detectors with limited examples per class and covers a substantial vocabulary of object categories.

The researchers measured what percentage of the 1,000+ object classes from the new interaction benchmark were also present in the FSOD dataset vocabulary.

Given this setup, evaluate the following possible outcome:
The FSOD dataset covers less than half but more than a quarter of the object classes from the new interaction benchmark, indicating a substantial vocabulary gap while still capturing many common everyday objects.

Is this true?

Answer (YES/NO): NO